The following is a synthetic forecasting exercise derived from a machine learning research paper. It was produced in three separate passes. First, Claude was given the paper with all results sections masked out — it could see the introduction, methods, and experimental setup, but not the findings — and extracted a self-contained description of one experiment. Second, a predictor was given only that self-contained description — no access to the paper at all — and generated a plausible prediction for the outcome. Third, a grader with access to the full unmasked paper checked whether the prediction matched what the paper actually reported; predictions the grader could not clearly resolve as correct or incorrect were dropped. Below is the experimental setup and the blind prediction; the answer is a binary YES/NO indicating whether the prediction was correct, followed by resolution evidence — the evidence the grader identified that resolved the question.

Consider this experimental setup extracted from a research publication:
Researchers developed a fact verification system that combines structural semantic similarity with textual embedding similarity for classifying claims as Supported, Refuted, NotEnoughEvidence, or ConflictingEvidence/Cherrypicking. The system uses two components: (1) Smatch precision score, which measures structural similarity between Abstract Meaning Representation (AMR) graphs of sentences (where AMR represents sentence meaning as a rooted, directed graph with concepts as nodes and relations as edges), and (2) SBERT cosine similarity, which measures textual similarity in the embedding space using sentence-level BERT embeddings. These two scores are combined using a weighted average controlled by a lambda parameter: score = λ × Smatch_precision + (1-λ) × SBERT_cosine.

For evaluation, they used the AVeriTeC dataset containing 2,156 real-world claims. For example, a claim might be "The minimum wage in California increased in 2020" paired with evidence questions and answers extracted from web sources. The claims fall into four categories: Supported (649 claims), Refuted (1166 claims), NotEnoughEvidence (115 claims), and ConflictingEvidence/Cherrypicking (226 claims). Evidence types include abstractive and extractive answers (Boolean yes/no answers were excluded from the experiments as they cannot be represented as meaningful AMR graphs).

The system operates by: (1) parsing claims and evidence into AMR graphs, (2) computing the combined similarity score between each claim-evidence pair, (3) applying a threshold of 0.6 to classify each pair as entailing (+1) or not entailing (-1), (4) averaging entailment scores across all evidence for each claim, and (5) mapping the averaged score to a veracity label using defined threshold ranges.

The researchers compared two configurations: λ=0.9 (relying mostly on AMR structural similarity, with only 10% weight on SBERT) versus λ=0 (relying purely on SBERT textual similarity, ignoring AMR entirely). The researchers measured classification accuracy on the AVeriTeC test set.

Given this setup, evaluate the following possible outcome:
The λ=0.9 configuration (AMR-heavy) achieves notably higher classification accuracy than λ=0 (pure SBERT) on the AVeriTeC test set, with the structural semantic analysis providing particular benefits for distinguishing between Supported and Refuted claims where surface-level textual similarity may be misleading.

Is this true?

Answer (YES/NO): NO